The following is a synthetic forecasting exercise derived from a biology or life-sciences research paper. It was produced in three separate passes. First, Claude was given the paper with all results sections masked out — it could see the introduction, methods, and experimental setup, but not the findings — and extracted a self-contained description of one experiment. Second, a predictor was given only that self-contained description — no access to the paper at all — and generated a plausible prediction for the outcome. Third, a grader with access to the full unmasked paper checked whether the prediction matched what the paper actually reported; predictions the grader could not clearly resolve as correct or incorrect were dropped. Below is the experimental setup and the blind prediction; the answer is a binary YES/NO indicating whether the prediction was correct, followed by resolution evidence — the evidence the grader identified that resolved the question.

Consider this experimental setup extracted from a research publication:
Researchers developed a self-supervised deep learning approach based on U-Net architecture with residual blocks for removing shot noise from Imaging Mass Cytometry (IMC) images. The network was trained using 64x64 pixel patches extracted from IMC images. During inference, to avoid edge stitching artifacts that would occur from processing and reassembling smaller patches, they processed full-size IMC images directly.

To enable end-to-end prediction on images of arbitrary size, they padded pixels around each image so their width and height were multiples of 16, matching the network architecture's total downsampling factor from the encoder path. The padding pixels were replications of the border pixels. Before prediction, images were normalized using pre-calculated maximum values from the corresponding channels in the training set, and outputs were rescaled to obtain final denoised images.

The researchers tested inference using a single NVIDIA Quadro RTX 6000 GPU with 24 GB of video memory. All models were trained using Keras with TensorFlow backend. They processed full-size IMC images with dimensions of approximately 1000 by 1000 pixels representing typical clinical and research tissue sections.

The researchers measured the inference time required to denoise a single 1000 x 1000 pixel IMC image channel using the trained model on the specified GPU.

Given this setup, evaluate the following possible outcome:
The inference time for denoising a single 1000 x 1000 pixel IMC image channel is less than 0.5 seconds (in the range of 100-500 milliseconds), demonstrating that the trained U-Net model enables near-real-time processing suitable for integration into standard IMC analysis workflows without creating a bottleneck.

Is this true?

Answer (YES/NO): NO